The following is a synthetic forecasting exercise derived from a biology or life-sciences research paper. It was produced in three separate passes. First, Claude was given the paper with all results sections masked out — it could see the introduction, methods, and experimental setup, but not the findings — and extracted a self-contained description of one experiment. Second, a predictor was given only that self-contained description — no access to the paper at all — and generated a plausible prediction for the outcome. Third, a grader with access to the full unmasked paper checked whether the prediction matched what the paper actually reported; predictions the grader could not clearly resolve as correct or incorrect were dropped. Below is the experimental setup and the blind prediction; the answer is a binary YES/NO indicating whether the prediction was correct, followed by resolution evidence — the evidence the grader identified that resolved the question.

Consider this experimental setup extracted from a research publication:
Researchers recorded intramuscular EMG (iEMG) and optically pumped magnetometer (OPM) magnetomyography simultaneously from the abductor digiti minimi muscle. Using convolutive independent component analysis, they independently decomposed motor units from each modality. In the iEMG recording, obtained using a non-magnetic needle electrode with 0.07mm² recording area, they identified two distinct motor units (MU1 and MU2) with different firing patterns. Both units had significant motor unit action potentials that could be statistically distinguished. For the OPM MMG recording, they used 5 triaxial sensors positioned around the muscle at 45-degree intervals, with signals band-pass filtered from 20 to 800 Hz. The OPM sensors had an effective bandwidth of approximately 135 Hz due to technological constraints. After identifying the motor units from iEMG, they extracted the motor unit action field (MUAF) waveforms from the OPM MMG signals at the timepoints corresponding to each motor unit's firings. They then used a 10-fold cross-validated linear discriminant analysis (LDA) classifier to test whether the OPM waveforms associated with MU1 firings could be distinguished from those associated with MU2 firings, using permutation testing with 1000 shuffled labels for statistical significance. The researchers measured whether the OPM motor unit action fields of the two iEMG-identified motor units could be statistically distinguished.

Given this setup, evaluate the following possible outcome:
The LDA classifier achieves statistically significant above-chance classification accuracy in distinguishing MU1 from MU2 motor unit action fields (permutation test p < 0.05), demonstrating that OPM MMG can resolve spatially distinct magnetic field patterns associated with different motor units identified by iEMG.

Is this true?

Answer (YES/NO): NO